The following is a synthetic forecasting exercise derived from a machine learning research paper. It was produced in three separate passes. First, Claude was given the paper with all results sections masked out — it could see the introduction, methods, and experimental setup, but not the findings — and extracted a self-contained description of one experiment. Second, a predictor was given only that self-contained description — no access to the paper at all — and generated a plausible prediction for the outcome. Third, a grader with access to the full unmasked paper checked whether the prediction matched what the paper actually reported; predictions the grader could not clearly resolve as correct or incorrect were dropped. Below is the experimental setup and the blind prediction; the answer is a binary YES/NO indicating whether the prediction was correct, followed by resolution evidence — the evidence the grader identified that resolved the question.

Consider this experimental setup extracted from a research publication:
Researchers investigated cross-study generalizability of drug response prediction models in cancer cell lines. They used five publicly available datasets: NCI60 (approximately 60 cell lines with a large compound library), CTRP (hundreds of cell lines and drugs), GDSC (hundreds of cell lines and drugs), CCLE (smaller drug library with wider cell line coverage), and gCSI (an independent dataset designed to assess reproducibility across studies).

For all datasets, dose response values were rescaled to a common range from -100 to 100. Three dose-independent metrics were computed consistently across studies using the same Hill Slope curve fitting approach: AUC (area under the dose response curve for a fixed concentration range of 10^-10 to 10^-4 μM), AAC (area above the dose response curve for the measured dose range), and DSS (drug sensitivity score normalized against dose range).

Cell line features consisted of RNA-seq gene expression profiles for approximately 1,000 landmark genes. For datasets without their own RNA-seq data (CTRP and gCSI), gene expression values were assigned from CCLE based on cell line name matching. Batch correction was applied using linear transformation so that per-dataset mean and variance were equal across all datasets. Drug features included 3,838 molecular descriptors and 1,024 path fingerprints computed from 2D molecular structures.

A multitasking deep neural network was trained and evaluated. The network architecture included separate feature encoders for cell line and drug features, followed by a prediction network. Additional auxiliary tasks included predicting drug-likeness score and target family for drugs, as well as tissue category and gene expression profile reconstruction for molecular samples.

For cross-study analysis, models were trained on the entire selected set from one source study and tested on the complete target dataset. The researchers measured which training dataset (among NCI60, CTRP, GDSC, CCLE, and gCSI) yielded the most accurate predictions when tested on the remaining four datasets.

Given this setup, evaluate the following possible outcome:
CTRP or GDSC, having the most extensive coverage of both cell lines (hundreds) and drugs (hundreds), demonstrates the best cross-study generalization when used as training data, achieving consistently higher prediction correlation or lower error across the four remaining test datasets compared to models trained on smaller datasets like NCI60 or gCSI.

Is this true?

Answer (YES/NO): NO